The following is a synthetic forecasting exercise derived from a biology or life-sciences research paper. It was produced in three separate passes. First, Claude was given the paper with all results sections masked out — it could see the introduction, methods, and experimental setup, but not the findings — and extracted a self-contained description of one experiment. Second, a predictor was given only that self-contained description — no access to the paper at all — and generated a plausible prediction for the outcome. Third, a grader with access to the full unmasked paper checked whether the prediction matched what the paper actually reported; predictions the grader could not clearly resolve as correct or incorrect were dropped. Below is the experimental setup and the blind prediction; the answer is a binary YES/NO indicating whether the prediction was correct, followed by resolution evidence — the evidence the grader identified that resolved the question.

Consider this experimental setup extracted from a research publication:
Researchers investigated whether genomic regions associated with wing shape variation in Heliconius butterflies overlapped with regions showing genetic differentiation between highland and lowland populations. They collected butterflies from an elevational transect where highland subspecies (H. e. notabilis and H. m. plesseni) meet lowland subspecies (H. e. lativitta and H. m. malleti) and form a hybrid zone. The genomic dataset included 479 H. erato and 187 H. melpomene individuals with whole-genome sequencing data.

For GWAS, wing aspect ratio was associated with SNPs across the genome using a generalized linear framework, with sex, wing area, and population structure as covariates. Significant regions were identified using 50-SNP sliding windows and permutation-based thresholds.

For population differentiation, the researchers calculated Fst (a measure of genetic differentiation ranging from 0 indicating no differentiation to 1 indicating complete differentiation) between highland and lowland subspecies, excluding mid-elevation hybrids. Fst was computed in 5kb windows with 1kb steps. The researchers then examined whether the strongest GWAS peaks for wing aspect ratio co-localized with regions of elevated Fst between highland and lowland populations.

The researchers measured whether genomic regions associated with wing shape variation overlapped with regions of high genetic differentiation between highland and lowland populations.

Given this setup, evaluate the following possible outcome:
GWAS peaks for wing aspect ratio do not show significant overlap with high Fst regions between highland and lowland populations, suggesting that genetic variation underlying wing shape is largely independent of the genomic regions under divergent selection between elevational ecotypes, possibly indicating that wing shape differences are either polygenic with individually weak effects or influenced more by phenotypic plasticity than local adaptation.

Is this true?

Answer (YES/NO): NO